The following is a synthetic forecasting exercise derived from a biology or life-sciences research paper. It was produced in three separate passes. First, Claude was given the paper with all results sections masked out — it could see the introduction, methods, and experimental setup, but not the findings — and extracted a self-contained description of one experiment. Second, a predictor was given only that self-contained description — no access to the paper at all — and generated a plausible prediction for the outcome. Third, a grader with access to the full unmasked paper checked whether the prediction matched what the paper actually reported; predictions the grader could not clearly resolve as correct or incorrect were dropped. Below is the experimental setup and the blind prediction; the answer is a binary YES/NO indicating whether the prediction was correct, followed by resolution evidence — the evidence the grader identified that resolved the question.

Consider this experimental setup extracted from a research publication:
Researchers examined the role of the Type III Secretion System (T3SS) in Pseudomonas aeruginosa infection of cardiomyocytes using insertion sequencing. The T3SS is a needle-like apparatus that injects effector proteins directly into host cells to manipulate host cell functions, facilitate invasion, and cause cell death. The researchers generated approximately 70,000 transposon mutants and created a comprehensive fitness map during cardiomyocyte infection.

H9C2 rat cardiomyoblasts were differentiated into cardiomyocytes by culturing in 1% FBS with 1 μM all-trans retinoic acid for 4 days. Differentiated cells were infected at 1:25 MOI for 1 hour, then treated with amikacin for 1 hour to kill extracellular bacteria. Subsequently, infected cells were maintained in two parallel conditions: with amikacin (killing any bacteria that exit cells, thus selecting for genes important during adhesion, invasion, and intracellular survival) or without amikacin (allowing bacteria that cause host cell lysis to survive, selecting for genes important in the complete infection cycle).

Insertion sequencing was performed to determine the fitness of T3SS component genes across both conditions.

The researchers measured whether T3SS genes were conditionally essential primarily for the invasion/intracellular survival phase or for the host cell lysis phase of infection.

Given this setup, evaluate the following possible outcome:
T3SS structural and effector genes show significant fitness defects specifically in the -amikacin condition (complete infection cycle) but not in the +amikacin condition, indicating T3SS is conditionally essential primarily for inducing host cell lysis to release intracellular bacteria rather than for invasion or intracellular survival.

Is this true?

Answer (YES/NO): NO